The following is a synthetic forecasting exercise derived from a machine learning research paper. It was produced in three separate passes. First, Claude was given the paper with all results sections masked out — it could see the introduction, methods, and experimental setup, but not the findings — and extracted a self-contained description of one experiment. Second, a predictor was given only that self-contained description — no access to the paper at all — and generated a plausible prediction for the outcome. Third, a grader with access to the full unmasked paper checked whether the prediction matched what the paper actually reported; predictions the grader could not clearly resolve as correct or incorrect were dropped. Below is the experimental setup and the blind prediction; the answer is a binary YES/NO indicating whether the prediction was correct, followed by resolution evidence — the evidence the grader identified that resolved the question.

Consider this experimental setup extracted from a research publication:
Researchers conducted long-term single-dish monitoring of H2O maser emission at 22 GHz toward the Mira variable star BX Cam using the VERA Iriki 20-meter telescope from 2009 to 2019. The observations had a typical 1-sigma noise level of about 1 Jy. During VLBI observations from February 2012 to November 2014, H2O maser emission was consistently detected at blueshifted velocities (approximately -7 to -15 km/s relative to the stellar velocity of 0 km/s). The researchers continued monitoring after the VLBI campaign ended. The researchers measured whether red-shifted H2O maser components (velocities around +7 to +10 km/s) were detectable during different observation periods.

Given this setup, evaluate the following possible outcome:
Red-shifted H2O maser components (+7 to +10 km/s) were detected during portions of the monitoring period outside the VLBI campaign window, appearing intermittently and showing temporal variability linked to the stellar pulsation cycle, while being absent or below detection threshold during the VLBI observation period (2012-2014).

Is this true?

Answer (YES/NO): NO